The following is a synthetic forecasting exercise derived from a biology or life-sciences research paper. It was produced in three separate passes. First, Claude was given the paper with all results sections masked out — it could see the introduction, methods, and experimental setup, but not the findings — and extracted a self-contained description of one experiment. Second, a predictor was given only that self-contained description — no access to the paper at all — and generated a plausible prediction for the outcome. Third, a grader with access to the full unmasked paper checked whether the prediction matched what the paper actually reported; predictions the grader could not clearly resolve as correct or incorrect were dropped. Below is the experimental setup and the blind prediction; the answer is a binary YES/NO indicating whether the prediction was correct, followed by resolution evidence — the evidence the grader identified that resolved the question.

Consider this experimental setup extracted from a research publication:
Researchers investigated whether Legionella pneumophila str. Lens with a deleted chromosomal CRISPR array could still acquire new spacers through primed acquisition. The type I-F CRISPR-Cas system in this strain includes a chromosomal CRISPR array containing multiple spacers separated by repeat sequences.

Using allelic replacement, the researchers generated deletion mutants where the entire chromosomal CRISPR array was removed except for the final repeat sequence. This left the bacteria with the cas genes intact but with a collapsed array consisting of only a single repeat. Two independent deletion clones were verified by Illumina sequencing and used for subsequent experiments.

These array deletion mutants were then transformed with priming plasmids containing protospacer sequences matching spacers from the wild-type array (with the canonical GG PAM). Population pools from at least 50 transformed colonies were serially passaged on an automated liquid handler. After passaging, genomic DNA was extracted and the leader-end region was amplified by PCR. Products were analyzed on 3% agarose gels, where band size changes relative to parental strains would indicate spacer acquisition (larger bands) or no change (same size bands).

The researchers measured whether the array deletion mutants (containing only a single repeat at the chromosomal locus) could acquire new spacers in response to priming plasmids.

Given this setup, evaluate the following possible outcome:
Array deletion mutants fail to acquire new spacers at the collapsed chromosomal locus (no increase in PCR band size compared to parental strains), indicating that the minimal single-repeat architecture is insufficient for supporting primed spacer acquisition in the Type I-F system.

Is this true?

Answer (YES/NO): NO